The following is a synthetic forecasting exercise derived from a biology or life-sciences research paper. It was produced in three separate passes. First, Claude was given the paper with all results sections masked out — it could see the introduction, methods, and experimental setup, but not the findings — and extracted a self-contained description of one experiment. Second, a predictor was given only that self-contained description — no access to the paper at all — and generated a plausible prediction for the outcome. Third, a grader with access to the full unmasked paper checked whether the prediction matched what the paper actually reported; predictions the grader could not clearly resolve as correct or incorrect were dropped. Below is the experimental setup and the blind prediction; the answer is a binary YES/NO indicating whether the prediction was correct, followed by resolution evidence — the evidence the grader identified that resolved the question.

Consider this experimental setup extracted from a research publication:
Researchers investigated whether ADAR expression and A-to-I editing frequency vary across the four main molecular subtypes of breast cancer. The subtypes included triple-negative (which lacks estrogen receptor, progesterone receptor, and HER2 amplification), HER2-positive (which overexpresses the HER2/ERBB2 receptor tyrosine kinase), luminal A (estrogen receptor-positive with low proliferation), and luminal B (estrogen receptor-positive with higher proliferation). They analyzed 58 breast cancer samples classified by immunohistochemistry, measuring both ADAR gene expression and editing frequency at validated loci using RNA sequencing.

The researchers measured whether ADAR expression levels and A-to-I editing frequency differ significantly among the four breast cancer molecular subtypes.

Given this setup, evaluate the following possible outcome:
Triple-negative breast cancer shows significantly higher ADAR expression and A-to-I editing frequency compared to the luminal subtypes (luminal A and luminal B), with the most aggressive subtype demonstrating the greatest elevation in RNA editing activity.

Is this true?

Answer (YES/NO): NO